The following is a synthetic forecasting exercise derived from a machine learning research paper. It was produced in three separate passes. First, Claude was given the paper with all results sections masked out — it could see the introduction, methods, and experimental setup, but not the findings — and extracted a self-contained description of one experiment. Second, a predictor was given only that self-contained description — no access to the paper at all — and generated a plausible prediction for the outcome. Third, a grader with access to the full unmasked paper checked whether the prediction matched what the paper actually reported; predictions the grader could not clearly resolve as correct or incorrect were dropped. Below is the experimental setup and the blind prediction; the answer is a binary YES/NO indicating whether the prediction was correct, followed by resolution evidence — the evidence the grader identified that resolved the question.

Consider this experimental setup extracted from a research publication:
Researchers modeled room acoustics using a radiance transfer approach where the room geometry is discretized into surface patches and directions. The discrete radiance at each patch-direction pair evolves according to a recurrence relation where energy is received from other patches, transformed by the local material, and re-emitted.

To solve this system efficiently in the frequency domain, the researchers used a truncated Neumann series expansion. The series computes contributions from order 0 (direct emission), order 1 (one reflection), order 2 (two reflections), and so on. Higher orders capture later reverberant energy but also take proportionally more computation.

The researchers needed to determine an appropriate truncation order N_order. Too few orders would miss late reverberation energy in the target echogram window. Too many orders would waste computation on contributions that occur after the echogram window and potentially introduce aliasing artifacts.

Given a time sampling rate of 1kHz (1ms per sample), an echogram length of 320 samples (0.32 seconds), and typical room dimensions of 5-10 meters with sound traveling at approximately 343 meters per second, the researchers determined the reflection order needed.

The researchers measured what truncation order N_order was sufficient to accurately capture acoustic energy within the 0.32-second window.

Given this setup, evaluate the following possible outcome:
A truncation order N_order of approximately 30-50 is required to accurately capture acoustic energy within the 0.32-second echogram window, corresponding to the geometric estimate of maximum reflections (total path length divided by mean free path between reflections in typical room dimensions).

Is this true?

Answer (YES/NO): YES